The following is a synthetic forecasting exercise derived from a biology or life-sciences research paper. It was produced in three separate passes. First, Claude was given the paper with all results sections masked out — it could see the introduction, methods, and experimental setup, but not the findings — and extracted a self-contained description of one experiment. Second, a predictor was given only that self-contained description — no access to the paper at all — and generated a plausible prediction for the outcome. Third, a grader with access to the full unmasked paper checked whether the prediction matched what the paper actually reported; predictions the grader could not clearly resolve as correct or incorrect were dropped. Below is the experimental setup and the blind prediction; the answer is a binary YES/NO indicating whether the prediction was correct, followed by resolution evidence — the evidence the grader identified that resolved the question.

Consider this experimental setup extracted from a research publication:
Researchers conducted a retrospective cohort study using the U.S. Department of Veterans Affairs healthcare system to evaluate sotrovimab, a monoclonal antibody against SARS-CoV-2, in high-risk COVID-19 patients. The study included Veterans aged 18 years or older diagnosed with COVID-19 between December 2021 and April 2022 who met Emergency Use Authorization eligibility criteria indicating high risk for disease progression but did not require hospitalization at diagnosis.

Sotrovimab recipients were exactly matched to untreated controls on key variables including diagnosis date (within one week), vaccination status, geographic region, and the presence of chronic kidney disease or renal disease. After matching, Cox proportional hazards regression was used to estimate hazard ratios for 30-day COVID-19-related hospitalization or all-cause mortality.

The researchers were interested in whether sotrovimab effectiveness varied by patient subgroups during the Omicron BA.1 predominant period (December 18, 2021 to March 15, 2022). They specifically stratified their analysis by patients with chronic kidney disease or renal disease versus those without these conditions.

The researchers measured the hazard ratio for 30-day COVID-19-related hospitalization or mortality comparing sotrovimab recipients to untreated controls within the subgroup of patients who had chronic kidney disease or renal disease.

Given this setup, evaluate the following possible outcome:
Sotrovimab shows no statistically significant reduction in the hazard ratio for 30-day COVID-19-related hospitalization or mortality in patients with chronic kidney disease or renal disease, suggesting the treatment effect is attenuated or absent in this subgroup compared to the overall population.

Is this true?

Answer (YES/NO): NO